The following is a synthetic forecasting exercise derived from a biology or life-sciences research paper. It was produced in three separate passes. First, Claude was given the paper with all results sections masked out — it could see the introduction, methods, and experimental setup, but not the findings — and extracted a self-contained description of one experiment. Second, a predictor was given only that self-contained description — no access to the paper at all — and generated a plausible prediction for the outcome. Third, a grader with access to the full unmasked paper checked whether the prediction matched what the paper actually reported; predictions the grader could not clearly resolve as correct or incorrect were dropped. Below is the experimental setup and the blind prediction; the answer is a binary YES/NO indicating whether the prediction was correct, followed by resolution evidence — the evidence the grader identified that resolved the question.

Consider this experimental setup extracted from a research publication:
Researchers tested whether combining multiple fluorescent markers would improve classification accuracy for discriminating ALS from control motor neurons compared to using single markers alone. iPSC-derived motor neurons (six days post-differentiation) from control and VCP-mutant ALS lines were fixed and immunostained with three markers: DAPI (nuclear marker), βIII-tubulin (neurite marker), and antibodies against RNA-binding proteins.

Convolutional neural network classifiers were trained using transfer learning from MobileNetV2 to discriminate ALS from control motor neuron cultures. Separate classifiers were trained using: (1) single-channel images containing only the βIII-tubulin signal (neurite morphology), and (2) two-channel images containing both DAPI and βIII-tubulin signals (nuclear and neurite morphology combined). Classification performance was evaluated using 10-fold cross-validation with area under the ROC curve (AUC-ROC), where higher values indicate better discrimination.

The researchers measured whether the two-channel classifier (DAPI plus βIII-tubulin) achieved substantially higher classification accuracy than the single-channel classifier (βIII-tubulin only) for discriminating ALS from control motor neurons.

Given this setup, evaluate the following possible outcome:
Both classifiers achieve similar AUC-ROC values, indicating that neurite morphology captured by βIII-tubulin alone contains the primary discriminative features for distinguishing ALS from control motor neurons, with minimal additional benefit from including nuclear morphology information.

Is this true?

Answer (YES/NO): YES